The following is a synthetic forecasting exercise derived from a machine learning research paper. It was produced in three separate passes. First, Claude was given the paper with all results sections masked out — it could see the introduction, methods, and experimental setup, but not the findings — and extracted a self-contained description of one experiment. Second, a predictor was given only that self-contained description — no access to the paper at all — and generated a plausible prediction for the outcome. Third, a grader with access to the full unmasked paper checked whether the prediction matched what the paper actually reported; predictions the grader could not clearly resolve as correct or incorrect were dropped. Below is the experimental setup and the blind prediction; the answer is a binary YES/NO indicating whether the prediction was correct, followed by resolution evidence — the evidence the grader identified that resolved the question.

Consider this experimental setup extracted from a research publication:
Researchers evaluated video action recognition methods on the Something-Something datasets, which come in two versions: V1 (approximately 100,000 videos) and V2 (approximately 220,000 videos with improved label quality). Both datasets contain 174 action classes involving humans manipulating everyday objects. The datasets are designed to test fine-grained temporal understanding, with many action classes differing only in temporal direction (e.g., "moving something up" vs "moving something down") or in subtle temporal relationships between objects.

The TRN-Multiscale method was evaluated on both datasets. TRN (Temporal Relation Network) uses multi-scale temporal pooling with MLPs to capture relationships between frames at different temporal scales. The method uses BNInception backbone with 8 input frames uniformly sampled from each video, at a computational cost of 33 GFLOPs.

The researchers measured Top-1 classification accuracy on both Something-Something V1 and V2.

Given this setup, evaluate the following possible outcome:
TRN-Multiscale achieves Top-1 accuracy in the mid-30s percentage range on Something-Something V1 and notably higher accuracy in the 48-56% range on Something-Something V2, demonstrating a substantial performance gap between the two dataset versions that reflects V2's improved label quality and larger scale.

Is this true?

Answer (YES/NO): YES